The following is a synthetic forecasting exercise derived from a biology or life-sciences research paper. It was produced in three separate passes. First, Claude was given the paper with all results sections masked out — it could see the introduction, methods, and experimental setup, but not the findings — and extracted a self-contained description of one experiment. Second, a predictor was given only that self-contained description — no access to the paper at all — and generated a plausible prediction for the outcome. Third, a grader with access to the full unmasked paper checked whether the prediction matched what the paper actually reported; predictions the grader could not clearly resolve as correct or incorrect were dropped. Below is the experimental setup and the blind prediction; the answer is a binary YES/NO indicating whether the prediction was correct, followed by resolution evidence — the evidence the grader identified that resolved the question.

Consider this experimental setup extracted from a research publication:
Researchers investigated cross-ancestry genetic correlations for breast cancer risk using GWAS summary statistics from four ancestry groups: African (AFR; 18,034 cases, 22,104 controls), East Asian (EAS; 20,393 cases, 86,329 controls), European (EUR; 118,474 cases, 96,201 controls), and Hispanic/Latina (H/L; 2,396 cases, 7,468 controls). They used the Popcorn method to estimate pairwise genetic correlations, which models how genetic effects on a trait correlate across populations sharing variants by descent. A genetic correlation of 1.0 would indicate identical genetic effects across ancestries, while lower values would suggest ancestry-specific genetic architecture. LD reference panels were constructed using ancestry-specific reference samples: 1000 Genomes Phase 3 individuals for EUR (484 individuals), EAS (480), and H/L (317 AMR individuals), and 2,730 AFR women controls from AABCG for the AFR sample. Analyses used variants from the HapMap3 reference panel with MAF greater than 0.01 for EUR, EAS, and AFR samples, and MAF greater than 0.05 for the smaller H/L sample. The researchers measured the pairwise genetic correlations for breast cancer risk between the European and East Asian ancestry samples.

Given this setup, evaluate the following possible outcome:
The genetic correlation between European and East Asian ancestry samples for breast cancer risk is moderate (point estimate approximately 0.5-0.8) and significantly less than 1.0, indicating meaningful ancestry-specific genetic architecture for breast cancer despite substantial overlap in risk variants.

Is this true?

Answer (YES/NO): YES